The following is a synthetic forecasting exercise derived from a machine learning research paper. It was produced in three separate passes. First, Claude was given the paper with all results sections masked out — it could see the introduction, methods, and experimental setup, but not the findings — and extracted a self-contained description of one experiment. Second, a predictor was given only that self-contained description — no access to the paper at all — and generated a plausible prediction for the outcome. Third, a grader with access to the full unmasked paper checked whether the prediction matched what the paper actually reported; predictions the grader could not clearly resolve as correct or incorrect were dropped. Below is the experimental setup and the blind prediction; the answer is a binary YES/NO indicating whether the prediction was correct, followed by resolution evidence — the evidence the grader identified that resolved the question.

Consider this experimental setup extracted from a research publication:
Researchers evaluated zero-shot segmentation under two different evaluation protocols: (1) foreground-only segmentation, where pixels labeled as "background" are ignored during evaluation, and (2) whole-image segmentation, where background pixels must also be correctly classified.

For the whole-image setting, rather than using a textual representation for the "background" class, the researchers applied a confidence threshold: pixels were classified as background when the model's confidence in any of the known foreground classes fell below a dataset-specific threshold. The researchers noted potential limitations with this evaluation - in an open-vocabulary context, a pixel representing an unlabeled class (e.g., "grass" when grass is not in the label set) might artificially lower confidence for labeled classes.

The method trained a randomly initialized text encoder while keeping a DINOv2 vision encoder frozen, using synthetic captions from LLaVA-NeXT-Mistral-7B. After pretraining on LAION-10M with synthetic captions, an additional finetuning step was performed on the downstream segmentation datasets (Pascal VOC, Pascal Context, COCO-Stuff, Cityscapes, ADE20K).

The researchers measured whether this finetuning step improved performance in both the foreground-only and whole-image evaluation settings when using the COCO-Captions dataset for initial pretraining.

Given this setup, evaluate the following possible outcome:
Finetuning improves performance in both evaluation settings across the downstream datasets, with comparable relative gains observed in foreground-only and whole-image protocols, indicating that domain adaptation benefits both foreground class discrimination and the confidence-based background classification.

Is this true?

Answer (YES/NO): NO